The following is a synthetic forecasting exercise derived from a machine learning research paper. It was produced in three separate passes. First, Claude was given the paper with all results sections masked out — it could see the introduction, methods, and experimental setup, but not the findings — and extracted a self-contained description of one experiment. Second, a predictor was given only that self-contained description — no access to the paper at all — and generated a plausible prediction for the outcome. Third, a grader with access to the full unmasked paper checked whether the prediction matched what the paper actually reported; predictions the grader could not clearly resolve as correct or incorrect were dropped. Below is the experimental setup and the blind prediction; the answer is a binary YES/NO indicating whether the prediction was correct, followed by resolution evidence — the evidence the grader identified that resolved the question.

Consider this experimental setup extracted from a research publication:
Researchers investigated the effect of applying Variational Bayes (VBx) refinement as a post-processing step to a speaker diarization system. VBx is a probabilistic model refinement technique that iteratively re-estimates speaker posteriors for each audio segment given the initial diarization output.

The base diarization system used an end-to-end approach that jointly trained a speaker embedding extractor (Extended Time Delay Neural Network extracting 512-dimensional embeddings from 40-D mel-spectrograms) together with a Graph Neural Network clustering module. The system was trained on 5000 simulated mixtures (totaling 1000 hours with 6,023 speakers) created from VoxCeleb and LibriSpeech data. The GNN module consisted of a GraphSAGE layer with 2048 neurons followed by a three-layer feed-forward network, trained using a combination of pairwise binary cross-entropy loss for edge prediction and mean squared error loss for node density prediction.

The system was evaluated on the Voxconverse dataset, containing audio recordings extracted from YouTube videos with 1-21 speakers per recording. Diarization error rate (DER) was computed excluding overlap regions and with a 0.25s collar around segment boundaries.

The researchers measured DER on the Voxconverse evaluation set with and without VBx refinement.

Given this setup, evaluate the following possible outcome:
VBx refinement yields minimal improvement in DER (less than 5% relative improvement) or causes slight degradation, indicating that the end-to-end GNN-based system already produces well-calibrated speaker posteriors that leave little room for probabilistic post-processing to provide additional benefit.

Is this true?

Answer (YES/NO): NO